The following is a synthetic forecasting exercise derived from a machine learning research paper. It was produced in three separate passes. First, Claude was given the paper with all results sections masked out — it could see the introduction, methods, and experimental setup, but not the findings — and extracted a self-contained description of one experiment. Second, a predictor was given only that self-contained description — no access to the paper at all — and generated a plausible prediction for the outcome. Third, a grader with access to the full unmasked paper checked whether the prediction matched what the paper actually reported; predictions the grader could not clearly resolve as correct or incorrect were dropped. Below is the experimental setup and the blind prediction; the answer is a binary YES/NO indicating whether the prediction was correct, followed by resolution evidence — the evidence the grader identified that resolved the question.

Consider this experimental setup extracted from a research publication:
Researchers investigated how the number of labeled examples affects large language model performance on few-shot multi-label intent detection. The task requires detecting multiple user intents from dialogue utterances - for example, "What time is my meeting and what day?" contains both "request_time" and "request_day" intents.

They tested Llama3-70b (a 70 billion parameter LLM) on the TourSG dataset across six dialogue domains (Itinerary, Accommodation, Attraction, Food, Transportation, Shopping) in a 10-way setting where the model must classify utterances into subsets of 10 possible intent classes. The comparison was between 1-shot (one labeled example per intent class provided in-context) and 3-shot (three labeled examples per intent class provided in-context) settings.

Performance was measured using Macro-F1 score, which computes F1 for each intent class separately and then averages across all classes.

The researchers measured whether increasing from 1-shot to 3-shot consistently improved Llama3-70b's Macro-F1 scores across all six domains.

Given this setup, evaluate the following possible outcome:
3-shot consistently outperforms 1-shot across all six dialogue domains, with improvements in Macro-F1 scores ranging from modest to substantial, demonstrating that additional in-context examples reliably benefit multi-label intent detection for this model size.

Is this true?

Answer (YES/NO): NO